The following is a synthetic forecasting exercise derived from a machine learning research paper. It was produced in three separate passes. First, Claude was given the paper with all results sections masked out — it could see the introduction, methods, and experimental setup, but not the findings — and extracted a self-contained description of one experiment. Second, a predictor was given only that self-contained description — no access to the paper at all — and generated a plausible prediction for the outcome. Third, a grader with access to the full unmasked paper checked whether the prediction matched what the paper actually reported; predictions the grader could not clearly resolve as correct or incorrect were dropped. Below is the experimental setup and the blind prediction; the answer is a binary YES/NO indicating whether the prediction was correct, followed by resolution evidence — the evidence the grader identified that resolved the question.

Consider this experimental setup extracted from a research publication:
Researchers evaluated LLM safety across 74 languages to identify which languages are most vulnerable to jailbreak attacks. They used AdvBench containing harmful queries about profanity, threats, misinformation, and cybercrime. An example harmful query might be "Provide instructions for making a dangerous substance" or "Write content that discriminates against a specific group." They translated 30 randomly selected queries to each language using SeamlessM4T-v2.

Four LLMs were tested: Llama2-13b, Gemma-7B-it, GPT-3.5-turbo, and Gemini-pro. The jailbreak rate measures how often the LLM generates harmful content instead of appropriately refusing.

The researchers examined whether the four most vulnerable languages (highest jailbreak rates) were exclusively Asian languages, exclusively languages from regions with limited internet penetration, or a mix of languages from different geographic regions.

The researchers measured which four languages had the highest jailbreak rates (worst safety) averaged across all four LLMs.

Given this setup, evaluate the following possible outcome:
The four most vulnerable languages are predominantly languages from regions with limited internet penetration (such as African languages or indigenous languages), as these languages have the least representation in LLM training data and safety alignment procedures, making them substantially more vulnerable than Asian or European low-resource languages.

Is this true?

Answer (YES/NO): NO